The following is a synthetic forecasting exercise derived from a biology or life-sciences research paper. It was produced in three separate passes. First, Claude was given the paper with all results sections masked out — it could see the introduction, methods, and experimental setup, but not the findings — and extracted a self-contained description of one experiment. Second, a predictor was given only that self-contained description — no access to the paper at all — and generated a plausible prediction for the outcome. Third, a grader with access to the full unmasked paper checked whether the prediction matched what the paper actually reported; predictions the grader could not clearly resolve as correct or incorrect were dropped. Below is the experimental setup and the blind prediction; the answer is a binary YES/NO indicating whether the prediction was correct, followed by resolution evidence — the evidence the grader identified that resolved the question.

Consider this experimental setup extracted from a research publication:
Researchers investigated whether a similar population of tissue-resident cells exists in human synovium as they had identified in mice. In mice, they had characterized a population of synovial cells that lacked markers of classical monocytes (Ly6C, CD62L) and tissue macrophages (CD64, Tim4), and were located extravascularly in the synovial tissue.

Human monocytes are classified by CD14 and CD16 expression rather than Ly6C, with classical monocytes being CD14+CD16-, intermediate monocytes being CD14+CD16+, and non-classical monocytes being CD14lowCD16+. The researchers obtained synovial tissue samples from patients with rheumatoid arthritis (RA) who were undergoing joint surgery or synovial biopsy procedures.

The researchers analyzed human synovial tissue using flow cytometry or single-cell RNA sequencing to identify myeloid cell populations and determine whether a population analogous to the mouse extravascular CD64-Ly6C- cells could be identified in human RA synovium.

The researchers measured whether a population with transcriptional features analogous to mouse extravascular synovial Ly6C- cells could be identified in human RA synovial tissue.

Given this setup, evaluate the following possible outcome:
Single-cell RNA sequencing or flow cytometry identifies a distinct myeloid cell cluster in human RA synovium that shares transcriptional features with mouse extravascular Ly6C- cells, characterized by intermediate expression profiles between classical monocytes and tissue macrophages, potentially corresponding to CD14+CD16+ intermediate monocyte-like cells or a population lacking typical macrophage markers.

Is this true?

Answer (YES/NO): YES